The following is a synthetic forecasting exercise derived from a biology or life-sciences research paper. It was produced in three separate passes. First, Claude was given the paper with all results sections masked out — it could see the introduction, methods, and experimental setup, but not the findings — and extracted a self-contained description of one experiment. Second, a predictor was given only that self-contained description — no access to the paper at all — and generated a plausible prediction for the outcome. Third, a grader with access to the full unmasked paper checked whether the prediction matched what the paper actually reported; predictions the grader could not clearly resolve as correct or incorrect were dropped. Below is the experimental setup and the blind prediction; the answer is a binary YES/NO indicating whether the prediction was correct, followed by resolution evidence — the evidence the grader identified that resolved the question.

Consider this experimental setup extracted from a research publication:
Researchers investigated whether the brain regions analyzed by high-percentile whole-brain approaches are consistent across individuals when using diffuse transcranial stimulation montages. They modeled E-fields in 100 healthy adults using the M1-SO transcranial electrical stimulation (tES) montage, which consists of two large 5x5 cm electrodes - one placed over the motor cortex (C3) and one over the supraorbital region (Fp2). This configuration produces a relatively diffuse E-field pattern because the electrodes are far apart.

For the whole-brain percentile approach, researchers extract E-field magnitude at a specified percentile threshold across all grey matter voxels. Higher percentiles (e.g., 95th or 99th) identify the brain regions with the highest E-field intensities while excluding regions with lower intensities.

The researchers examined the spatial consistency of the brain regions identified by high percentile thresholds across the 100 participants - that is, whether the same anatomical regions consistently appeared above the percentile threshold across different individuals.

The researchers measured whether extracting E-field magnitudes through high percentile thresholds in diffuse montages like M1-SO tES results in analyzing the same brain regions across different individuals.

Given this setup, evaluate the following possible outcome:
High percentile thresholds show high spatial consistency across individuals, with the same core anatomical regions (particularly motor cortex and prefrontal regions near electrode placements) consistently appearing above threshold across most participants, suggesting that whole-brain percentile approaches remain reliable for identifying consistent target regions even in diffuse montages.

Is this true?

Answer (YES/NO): NO